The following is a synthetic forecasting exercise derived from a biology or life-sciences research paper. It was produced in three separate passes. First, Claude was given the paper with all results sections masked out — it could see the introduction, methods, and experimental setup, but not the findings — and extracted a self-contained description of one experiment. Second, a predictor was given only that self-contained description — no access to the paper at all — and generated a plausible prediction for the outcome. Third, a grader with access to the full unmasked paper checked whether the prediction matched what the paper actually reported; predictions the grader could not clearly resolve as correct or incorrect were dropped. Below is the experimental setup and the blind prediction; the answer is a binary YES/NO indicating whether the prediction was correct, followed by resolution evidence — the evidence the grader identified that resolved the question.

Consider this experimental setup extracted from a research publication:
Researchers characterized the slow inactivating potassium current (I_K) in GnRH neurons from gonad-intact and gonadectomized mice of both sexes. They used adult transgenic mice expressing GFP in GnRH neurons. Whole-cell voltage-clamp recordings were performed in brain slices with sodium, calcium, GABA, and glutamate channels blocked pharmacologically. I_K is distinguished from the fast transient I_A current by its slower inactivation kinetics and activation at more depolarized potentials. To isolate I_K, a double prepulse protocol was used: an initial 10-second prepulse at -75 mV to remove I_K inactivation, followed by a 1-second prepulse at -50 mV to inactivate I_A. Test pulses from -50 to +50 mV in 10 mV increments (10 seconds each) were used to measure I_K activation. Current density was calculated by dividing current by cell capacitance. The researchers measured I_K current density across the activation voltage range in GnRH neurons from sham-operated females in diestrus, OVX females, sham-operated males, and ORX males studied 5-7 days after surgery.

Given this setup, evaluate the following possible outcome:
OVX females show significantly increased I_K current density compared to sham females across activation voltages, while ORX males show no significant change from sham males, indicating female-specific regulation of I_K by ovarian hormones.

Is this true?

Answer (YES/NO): NO